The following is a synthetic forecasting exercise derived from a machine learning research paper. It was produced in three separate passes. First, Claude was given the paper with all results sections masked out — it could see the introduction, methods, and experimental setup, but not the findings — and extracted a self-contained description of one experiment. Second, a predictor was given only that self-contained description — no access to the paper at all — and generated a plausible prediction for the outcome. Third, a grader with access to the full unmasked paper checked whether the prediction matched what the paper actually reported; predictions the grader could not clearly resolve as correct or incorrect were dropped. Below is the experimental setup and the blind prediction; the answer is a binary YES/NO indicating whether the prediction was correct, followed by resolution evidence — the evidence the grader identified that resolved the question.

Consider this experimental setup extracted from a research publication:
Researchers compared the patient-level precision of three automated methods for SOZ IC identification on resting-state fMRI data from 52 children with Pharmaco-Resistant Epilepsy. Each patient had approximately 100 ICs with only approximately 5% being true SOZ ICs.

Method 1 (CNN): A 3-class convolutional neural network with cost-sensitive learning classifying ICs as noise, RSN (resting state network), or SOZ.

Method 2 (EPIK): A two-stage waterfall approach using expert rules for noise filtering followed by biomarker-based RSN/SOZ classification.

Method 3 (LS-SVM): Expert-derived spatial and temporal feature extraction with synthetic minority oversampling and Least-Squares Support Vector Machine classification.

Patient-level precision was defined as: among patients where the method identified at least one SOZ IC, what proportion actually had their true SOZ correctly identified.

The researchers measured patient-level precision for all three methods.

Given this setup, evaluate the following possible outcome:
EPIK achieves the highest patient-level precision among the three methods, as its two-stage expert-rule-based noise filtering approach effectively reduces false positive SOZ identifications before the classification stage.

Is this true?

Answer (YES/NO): YES